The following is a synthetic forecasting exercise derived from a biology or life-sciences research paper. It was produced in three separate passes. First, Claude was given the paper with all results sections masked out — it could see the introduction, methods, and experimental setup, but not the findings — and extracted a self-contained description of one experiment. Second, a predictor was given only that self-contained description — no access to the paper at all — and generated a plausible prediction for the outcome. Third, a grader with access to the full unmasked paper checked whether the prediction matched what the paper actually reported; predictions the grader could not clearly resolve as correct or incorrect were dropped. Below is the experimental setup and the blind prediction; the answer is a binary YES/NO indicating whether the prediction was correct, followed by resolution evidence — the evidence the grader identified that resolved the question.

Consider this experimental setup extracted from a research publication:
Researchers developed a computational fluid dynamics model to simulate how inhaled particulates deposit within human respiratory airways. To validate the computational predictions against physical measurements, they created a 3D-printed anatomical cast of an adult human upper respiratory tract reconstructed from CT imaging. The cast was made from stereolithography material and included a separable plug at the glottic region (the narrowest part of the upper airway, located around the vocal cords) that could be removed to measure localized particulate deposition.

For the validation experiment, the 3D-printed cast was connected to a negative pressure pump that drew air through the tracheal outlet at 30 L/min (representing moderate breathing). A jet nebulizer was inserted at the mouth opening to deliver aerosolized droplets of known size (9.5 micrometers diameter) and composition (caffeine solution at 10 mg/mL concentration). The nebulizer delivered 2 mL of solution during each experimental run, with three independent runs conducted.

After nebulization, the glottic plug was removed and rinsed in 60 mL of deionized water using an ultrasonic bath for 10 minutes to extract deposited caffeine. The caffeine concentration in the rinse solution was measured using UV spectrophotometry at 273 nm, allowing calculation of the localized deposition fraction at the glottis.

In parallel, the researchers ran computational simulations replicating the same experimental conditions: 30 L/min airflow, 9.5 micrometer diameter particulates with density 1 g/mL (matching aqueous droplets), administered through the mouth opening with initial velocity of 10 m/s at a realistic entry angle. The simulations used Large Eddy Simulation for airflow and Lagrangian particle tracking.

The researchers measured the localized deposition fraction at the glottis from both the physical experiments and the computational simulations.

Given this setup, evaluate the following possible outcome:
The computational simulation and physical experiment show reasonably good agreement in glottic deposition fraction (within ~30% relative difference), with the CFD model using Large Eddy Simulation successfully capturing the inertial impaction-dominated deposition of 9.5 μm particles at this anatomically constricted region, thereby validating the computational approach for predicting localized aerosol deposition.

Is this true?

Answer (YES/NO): YES